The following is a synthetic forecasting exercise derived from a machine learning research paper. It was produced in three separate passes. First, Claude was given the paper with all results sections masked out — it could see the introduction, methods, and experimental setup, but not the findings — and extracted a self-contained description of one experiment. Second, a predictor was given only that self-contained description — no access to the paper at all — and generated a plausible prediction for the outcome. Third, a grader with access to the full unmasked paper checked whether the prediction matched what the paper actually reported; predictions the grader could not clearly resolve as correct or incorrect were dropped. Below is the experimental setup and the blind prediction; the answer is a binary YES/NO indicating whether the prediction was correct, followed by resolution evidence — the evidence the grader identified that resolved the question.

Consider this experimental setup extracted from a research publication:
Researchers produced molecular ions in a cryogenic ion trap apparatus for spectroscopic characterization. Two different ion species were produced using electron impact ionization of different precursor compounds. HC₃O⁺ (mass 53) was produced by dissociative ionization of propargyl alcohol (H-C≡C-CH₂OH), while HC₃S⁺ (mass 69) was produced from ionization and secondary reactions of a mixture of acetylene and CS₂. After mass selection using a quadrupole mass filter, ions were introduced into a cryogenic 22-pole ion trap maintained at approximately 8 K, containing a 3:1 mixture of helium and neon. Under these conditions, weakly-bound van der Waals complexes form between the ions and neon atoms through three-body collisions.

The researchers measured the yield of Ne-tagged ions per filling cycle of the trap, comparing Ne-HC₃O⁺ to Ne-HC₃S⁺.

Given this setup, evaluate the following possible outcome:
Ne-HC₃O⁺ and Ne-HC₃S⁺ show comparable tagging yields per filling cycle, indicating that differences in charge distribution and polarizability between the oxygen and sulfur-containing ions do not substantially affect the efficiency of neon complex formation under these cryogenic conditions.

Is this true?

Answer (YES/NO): NO